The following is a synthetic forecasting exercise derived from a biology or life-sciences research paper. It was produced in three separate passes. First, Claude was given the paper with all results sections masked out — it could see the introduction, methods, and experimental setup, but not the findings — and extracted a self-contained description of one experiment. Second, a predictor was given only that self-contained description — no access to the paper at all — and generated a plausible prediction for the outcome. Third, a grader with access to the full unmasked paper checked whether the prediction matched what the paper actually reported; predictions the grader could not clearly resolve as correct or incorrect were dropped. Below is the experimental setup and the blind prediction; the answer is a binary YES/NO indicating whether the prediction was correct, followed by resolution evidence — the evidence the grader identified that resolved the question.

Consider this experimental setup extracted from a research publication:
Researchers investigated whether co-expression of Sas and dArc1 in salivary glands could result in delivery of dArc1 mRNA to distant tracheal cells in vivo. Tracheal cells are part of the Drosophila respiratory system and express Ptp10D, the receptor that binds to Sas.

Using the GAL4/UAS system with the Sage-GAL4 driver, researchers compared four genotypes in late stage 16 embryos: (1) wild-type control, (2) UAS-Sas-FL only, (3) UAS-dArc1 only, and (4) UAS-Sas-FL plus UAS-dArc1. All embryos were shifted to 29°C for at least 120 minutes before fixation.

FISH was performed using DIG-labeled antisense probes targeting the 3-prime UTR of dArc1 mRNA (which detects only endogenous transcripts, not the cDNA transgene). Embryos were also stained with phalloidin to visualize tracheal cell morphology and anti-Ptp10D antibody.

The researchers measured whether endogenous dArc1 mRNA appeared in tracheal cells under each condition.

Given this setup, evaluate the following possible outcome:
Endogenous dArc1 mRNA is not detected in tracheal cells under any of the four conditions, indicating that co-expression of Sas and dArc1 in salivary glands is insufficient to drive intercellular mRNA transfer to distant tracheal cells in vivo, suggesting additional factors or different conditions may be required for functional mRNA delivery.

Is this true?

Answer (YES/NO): NO